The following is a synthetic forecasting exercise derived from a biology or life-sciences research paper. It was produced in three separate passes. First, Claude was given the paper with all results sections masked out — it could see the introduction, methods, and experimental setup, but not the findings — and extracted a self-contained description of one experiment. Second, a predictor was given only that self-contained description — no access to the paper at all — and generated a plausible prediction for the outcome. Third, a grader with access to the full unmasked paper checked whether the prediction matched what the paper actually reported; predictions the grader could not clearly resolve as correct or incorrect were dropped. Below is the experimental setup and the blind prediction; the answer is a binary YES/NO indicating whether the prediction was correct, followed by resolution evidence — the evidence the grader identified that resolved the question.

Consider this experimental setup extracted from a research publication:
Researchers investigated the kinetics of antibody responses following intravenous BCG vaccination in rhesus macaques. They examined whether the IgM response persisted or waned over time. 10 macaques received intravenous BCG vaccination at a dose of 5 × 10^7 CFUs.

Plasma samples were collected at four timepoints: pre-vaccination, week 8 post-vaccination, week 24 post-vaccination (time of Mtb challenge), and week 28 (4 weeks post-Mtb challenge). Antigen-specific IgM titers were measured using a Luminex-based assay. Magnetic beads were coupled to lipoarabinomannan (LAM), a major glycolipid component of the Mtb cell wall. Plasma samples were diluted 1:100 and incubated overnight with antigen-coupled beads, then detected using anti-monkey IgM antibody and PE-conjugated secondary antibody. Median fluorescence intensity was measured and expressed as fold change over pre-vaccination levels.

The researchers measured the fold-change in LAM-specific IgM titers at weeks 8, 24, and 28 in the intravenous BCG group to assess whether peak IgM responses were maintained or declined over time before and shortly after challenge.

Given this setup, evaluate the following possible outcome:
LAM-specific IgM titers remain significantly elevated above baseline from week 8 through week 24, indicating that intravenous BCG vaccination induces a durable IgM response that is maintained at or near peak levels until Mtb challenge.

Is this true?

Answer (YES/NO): NO